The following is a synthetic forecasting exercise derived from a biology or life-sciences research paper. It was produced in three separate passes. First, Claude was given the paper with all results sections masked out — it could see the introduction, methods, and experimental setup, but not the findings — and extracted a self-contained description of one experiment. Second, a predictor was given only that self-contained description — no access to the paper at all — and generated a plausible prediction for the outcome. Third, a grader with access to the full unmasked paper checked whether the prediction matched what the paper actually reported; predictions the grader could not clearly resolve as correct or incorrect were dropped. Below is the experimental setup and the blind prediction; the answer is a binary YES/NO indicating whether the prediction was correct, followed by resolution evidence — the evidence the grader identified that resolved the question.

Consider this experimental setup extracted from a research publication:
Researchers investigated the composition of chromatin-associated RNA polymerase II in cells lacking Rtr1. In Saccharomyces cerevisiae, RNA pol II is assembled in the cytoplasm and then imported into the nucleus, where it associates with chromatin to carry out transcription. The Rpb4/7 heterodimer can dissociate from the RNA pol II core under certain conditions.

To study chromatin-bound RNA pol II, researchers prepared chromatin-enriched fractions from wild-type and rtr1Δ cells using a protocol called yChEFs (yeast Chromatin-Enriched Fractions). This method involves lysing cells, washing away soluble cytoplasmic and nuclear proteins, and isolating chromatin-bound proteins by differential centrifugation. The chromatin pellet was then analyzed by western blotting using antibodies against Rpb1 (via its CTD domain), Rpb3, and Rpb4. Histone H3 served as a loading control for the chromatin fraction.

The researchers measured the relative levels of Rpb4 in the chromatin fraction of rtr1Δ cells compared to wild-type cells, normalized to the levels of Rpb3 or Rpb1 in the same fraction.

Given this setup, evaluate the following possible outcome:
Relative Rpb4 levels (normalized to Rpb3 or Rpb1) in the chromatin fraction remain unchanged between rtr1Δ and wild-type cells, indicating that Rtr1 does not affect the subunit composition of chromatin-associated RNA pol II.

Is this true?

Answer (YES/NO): NO